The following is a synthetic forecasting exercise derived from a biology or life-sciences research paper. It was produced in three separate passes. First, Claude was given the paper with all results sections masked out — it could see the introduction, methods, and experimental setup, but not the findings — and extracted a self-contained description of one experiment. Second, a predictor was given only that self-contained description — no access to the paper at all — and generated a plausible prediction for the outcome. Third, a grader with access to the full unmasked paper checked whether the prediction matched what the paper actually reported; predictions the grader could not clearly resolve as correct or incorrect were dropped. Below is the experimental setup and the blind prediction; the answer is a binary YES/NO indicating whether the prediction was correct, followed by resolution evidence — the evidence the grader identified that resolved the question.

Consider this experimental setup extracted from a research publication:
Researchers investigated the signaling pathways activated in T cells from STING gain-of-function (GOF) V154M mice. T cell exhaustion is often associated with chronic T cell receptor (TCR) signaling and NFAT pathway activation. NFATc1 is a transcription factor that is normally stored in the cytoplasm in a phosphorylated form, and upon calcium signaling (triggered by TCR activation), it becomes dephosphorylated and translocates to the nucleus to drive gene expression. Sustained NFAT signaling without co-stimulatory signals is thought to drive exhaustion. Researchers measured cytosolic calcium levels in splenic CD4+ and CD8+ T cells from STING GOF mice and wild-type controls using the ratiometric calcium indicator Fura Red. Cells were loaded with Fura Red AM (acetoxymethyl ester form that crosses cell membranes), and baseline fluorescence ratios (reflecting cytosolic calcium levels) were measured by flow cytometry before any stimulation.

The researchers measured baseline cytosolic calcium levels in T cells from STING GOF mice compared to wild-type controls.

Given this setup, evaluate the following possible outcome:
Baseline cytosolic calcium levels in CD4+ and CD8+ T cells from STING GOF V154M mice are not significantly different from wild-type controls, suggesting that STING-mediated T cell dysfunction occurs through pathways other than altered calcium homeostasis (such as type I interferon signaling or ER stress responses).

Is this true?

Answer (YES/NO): NO